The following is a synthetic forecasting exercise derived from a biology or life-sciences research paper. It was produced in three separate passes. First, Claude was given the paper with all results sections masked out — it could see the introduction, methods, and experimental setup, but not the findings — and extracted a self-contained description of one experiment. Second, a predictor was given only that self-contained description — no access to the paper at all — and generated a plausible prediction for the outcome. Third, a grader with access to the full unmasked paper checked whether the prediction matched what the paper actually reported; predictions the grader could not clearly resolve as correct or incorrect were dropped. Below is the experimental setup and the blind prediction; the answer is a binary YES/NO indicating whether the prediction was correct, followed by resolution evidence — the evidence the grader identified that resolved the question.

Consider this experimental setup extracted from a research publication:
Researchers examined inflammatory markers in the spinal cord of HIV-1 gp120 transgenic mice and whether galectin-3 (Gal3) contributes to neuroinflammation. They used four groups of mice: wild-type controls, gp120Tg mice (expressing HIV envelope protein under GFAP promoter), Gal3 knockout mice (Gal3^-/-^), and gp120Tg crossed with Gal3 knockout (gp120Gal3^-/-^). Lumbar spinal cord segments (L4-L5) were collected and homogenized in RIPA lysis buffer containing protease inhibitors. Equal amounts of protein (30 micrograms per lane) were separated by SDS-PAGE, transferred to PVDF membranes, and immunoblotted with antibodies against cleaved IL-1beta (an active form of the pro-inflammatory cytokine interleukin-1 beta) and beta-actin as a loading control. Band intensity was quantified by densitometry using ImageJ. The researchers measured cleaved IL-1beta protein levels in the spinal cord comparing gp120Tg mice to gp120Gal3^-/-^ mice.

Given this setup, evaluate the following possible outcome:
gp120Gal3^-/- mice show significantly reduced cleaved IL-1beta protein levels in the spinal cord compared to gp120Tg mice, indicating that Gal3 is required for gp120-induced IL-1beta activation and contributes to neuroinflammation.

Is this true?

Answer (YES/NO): YES